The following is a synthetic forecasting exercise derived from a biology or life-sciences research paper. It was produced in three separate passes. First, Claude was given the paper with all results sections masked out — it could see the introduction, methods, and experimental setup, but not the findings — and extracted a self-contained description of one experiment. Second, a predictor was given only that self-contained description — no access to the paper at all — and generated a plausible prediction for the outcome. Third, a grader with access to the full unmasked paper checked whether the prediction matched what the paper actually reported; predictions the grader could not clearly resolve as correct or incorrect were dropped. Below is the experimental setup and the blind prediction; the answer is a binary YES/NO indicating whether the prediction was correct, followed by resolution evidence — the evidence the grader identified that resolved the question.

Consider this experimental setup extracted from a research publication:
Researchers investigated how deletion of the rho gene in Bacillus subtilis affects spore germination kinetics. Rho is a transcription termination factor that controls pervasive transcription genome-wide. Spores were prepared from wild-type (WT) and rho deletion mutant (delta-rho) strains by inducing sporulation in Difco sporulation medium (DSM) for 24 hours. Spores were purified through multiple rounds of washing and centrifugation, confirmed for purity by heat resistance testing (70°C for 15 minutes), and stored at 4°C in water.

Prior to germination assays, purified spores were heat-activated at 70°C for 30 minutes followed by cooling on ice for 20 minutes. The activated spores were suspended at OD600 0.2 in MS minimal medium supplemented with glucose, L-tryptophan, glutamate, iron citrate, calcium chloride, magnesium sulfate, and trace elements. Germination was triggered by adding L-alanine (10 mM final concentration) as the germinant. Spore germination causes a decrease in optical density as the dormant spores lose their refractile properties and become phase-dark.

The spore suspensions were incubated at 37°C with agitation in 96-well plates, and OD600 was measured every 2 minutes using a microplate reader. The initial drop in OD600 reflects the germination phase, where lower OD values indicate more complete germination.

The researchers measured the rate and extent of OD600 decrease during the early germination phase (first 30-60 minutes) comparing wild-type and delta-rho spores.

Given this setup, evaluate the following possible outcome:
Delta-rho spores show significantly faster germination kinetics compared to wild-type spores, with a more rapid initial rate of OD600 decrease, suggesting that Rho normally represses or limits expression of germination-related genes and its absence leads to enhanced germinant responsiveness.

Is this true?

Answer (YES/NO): YES